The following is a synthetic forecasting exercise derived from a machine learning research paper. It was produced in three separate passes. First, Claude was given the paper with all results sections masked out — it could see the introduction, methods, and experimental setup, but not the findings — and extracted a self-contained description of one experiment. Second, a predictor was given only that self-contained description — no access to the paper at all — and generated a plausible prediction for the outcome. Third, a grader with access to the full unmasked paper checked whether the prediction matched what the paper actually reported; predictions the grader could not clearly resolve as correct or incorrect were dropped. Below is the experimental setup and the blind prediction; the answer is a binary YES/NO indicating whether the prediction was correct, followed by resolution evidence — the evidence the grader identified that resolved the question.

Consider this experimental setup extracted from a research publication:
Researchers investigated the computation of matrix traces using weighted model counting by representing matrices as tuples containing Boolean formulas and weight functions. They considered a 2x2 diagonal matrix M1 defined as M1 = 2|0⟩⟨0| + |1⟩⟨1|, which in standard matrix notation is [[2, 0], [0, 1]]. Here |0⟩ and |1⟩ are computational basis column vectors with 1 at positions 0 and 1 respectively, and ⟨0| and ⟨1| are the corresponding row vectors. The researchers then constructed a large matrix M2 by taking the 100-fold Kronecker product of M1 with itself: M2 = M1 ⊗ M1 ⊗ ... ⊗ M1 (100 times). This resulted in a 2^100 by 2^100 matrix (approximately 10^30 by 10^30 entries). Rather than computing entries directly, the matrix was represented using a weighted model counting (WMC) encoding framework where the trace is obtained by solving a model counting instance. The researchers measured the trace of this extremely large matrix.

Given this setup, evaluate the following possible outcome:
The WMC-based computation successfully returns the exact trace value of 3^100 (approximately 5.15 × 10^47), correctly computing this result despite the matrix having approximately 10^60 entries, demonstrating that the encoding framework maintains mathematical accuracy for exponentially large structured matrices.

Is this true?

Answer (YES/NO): YES